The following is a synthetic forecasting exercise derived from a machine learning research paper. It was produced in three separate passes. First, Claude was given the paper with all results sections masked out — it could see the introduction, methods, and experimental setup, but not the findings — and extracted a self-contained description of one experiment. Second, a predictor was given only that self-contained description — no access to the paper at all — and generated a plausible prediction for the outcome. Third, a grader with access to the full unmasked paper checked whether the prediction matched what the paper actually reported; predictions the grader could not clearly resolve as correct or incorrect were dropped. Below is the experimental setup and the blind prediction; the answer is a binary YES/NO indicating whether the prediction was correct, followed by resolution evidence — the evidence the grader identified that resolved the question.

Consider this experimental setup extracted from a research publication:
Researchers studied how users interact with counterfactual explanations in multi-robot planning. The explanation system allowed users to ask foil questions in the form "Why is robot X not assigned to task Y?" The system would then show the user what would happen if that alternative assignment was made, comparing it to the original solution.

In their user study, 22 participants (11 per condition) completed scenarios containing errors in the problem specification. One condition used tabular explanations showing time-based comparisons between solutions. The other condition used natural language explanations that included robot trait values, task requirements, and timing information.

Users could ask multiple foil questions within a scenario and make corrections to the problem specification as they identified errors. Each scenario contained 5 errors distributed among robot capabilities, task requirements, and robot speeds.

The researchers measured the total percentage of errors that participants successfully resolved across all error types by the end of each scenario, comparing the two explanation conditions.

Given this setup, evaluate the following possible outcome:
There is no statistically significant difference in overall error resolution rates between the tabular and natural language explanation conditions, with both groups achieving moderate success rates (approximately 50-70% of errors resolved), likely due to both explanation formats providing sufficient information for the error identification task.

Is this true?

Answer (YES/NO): NO